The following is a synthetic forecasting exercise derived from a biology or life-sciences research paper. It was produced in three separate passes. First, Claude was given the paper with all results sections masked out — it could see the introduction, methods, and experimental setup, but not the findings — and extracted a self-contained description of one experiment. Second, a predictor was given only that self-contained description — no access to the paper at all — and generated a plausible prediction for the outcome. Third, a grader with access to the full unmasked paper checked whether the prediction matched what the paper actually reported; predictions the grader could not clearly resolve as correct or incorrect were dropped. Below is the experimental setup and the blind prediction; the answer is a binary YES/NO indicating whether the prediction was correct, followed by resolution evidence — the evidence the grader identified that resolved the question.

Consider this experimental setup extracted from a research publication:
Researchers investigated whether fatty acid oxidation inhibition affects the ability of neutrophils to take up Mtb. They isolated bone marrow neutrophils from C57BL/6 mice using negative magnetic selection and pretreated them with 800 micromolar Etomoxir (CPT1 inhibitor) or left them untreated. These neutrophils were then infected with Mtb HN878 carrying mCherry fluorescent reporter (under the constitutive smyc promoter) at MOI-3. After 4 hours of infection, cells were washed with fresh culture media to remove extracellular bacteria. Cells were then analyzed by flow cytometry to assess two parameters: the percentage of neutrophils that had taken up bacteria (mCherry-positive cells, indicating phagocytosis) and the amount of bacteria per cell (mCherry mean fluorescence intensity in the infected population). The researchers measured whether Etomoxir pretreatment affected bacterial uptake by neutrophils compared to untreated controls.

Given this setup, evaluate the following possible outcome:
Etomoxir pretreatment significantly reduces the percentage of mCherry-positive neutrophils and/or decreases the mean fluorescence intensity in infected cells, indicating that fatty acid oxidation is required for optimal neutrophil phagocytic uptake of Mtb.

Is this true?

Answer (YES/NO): YES